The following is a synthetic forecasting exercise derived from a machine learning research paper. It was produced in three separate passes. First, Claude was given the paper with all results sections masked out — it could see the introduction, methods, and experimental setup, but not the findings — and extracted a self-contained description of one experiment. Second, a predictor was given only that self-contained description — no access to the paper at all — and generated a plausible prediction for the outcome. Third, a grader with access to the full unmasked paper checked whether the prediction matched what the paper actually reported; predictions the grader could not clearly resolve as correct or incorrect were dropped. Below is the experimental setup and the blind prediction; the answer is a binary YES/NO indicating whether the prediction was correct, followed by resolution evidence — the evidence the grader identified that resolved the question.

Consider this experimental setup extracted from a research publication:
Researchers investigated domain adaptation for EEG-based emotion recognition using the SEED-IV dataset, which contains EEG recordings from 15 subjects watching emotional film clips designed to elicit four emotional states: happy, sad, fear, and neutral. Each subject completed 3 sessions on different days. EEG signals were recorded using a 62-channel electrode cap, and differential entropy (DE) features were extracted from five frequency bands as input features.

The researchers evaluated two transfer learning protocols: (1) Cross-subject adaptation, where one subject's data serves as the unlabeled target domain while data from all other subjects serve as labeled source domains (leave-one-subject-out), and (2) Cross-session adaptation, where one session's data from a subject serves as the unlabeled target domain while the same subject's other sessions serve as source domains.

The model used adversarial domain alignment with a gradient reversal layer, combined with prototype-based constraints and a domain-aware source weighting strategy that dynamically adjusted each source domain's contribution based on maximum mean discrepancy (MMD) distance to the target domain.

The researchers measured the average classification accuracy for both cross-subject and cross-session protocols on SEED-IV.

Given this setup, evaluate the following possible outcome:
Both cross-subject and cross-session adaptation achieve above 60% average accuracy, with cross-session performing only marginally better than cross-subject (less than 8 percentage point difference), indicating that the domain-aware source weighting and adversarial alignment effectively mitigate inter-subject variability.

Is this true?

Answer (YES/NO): YES